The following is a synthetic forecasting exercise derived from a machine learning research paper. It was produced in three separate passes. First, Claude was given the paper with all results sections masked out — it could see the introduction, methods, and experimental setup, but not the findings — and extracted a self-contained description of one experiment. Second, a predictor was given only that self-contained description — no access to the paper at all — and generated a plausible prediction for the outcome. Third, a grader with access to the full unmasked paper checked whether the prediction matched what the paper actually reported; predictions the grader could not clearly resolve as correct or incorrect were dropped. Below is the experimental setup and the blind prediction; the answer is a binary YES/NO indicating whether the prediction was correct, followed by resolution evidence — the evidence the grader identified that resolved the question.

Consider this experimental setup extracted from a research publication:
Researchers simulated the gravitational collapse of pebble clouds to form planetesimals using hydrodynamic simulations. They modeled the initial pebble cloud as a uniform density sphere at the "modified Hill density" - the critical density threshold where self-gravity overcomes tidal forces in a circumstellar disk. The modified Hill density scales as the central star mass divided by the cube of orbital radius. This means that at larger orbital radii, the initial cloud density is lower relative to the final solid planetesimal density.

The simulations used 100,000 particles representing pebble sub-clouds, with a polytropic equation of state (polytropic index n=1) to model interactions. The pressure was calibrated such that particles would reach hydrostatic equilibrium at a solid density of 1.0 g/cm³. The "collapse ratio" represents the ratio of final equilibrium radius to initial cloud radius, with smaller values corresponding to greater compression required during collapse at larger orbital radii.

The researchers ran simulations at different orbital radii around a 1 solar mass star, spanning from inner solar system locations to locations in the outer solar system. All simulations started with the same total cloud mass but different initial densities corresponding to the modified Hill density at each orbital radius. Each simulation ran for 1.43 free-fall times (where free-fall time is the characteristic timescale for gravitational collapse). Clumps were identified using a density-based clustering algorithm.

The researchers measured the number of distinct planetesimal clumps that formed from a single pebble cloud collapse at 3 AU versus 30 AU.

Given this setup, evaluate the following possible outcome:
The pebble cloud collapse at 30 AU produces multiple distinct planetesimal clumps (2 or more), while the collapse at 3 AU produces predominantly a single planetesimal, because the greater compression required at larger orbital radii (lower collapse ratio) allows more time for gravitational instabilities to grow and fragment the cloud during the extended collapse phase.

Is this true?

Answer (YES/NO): NO